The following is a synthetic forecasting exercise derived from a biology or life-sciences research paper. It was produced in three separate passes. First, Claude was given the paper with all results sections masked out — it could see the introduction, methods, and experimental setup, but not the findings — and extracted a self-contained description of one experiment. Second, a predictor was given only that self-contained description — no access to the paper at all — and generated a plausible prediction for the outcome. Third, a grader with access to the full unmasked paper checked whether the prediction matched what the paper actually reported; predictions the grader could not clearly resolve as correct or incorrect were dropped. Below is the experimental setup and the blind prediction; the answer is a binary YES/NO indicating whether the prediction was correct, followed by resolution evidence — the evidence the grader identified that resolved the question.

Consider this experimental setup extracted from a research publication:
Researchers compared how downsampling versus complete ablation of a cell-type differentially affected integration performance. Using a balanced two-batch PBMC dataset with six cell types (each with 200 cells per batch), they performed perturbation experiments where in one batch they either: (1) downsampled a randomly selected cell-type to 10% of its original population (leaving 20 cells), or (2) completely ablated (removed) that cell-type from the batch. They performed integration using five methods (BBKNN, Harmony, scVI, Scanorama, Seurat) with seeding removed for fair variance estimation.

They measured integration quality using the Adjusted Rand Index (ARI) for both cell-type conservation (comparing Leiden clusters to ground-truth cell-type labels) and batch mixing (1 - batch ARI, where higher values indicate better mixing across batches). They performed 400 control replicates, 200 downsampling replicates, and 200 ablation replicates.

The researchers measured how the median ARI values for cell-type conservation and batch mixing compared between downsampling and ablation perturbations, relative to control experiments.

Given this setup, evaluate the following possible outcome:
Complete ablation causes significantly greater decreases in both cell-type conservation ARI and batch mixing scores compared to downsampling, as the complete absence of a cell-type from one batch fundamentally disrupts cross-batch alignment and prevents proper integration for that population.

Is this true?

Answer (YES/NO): NO